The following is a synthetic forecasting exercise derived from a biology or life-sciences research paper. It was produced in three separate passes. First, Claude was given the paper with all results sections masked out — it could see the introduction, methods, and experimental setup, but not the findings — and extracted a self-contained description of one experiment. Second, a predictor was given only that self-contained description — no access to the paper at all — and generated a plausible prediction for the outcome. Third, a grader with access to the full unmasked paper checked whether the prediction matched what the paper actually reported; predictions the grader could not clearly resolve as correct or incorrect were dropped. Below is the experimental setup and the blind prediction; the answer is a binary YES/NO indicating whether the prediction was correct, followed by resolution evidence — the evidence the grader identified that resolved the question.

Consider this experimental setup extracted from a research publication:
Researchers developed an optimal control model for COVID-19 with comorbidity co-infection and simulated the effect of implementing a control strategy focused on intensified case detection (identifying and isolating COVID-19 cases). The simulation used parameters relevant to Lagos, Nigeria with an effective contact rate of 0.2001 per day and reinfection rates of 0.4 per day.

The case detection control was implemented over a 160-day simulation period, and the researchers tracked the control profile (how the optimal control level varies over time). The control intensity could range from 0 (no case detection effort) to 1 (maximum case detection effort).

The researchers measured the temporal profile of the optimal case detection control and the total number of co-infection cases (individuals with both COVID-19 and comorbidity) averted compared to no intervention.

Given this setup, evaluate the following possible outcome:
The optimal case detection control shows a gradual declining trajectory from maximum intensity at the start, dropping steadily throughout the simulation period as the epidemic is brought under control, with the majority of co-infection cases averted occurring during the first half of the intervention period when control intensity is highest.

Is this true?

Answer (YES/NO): NO